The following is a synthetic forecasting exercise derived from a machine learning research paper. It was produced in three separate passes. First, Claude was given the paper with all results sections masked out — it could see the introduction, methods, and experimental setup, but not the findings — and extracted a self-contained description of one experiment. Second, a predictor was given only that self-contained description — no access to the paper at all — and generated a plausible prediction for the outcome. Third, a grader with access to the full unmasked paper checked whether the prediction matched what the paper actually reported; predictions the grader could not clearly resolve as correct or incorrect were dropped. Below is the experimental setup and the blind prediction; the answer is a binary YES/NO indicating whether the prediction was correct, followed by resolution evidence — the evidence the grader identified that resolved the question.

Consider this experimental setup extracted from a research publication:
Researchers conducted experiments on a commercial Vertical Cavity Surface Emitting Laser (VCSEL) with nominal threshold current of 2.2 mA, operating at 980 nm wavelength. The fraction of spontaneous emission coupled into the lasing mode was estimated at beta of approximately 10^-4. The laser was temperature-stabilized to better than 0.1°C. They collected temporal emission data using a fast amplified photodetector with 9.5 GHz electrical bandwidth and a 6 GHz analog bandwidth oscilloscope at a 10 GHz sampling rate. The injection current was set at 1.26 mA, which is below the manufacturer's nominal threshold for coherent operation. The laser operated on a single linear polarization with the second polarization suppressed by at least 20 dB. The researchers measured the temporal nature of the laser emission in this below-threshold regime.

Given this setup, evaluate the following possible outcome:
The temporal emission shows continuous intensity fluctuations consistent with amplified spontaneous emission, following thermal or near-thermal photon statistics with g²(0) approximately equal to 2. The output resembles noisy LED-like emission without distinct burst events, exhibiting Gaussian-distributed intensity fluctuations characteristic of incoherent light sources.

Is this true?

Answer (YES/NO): NO